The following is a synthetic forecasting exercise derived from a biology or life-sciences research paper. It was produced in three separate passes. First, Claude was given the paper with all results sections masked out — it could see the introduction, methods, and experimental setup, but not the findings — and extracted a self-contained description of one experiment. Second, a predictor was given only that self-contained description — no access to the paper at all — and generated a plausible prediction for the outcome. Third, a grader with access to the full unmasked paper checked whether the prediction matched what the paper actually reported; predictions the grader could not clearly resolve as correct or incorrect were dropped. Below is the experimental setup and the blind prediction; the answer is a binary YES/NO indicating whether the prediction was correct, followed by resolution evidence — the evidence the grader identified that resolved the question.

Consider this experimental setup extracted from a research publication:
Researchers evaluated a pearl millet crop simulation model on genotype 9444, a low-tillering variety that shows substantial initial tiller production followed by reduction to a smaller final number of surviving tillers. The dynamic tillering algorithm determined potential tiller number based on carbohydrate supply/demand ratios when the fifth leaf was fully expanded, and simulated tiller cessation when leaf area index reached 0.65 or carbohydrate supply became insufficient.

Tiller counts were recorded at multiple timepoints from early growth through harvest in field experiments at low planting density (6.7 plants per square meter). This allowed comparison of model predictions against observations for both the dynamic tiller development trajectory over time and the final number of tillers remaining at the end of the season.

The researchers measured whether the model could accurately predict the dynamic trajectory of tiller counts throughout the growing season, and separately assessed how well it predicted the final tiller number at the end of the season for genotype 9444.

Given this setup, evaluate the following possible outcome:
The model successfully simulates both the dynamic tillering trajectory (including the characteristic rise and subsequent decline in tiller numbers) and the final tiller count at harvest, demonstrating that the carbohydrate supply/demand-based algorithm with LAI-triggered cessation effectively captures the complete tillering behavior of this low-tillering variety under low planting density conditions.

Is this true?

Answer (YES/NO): NO